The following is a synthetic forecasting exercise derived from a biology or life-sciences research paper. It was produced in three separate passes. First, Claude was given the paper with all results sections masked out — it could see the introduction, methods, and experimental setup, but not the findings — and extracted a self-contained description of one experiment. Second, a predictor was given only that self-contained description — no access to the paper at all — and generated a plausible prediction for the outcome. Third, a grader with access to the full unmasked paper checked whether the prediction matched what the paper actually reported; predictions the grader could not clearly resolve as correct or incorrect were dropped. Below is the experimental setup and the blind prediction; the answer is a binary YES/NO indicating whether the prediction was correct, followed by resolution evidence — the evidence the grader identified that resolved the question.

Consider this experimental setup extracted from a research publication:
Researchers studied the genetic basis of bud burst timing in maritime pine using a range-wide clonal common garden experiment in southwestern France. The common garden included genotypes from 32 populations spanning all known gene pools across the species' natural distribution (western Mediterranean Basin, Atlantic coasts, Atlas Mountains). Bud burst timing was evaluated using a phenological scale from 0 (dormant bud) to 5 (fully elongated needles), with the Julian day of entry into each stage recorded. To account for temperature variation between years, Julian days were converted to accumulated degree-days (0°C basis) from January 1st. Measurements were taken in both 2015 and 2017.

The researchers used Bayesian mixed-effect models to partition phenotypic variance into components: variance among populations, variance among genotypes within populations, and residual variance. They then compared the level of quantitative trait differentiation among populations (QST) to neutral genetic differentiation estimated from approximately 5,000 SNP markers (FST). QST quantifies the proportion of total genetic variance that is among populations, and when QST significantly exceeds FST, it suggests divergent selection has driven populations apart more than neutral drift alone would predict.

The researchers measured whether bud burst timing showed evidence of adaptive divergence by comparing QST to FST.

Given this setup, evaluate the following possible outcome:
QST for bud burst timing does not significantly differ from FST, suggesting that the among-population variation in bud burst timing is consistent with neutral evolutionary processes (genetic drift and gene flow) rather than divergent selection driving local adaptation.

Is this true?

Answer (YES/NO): YES